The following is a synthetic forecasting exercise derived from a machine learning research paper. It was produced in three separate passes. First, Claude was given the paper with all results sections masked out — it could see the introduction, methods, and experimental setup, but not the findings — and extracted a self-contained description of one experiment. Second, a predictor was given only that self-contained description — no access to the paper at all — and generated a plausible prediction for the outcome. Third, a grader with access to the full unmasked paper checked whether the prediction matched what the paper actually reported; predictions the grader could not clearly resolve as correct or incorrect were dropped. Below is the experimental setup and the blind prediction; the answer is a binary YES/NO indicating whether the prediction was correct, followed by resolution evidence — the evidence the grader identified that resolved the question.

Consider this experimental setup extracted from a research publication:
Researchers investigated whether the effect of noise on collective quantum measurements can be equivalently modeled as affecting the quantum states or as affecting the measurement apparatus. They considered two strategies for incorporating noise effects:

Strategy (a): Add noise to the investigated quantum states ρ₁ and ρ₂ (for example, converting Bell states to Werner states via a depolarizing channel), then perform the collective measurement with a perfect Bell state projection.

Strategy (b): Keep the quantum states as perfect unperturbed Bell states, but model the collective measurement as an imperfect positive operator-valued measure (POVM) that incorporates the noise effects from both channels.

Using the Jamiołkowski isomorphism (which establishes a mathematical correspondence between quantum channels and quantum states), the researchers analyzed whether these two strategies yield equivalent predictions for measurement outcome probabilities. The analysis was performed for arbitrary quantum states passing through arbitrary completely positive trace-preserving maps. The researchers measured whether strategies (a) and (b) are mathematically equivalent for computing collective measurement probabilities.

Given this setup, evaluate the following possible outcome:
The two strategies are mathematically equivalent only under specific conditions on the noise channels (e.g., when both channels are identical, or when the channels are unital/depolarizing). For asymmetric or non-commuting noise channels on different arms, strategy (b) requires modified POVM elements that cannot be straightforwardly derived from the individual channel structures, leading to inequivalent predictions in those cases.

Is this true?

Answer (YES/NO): NO